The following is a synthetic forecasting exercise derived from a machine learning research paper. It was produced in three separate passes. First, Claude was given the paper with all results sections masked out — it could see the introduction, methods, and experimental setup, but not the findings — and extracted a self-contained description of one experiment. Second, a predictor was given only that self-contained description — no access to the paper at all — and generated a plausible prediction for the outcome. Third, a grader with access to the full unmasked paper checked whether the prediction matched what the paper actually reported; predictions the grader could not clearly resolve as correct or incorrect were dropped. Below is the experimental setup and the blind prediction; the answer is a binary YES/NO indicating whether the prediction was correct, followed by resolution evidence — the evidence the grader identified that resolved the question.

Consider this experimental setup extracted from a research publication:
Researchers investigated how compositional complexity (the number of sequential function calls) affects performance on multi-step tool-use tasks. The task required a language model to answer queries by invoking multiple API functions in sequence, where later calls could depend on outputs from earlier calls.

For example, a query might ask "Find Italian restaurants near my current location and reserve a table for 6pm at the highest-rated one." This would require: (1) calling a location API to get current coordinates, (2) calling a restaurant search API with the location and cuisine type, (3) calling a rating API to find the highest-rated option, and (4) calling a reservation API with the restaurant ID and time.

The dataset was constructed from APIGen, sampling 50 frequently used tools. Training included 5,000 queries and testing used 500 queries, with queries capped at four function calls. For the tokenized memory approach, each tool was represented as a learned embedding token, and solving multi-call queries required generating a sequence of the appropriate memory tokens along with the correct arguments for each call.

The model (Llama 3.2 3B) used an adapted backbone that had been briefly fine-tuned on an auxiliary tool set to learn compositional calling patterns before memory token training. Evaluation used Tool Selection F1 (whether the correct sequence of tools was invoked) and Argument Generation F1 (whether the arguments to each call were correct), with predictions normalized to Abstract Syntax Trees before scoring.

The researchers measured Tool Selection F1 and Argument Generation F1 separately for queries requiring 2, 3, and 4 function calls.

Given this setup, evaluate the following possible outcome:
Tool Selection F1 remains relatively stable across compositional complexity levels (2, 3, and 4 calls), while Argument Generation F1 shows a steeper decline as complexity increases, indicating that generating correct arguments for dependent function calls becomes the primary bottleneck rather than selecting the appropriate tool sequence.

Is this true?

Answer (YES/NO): NO